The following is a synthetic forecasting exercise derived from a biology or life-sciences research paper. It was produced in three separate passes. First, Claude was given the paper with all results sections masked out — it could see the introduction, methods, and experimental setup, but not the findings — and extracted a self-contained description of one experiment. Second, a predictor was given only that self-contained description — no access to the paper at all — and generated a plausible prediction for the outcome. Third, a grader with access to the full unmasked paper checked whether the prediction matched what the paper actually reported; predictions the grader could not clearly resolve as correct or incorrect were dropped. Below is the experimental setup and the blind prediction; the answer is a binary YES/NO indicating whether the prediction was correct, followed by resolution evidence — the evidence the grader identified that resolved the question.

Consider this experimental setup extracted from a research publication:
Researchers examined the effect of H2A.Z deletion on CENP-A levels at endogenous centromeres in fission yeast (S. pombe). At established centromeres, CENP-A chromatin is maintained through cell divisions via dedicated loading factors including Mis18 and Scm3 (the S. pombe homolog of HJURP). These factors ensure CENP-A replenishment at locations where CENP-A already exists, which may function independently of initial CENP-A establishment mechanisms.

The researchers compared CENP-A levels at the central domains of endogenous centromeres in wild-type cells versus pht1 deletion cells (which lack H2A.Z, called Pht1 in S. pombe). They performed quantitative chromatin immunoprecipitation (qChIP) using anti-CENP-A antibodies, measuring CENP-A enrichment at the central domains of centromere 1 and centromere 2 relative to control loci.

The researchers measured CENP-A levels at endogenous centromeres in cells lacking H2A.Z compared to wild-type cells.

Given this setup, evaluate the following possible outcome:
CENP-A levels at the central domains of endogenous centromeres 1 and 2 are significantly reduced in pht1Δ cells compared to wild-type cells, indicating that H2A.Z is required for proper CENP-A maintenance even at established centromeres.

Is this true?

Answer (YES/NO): YES